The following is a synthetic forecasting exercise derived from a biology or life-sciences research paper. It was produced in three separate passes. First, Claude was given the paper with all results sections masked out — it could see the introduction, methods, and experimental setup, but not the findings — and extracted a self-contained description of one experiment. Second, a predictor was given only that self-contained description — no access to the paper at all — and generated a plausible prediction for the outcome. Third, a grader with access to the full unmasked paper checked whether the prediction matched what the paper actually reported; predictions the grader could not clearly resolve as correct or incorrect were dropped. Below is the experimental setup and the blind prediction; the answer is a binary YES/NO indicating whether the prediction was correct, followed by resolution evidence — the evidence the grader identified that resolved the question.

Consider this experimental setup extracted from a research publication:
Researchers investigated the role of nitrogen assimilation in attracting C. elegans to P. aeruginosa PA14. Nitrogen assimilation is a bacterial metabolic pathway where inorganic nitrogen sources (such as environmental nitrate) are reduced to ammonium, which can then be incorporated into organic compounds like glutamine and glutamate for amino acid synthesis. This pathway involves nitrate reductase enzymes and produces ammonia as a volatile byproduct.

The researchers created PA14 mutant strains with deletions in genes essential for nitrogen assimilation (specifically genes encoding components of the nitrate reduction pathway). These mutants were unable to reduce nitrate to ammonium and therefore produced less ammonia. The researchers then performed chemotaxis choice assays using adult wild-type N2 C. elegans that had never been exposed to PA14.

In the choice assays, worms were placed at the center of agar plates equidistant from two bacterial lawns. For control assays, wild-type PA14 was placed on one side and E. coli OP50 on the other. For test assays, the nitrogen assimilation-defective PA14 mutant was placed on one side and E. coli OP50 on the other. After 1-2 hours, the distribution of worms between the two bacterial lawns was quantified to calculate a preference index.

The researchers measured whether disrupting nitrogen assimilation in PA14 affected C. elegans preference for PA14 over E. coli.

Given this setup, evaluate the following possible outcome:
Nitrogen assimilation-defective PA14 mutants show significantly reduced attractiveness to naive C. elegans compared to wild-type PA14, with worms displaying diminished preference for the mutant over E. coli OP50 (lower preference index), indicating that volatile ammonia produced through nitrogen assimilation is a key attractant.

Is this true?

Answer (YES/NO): YES